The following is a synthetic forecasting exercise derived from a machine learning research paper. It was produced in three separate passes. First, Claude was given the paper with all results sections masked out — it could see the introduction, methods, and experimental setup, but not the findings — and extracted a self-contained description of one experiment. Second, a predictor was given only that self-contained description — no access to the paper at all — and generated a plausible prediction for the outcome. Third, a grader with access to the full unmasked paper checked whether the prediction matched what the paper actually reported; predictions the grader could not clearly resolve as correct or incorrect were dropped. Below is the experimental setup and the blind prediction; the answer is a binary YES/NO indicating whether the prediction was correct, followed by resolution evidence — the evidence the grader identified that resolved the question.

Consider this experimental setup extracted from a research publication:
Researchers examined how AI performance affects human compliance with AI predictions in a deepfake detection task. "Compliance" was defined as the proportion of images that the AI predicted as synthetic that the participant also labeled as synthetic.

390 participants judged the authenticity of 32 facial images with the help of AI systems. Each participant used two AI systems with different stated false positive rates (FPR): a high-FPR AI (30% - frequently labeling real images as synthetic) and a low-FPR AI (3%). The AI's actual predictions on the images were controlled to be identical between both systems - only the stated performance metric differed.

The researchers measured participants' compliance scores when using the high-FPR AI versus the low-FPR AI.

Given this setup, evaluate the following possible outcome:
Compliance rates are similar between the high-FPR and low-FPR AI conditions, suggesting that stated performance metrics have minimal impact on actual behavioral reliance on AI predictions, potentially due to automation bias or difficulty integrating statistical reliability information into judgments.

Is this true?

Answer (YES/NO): NO